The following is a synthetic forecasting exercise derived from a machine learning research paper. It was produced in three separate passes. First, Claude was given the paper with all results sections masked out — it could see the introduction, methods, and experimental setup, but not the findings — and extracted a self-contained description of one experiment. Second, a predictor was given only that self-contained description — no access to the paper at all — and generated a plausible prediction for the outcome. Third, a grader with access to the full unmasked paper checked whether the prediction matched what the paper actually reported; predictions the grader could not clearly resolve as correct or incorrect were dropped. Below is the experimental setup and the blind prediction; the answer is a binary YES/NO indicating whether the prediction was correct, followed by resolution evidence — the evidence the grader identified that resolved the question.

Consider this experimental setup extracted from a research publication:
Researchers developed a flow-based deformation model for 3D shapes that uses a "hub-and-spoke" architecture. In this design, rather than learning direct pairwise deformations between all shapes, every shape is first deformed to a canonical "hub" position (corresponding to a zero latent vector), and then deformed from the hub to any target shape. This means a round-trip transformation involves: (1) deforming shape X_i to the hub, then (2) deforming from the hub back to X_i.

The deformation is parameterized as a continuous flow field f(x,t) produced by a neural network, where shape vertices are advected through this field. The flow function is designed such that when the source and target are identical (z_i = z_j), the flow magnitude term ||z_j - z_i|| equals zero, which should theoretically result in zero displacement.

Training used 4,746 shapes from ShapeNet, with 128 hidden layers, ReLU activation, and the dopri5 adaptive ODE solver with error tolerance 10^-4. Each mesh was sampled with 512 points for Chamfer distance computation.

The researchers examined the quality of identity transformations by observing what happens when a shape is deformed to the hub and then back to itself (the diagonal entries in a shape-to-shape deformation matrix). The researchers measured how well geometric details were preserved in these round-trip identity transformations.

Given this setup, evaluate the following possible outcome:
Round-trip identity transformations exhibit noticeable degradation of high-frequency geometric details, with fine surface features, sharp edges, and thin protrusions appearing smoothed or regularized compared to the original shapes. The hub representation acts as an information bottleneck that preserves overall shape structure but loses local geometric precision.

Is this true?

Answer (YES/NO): NO